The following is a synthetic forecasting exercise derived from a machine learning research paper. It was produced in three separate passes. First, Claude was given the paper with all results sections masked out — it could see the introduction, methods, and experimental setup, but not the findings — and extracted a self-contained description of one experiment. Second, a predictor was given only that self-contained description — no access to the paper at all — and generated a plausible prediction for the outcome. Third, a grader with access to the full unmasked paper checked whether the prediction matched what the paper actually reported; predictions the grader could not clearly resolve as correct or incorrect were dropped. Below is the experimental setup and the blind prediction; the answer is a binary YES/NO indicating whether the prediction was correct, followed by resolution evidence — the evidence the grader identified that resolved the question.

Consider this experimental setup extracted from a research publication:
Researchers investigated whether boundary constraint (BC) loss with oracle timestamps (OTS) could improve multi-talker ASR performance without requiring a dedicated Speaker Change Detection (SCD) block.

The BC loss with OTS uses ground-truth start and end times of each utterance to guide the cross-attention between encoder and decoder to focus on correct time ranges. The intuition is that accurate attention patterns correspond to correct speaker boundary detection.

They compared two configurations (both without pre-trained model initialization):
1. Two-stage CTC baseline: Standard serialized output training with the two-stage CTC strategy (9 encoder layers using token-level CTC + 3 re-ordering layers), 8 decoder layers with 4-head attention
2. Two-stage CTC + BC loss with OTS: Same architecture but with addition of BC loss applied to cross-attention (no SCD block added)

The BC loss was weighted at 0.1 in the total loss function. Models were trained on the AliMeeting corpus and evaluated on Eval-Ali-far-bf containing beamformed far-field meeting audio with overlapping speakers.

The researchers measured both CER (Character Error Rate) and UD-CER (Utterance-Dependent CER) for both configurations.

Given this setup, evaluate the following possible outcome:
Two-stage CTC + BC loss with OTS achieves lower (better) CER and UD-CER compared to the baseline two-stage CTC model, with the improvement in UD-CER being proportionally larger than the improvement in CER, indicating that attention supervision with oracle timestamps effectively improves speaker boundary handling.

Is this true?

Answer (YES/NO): YES